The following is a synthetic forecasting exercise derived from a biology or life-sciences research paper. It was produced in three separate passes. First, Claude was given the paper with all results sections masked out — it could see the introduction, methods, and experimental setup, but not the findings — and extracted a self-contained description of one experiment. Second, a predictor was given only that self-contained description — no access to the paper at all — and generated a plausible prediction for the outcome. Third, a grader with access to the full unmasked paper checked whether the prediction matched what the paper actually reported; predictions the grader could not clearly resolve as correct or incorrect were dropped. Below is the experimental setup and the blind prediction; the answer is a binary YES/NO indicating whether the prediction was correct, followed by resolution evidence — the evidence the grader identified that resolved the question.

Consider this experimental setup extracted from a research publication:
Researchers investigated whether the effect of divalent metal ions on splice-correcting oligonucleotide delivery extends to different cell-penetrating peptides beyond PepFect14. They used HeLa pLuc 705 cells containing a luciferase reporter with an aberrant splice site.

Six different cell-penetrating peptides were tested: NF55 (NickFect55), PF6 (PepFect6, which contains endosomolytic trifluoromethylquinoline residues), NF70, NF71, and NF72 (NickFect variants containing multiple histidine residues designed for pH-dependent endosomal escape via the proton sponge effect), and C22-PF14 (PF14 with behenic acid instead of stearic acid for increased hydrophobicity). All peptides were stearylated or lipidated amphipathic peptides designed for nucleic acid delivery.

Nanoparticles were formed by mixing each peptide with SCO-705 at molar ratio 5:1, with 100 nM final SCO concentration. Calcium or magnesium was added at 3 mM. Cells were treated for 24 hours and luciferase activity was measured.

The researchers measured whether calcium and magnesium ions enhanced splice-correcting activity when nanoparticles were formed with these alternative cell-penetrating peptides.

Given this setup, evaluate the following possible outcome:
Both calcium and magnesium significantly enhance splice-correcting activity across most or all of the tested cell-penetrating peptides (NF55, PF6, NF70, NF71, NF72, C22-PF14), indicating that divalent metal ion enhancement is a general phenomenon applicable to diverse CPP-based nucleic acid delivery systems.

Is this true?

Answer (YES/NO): NO